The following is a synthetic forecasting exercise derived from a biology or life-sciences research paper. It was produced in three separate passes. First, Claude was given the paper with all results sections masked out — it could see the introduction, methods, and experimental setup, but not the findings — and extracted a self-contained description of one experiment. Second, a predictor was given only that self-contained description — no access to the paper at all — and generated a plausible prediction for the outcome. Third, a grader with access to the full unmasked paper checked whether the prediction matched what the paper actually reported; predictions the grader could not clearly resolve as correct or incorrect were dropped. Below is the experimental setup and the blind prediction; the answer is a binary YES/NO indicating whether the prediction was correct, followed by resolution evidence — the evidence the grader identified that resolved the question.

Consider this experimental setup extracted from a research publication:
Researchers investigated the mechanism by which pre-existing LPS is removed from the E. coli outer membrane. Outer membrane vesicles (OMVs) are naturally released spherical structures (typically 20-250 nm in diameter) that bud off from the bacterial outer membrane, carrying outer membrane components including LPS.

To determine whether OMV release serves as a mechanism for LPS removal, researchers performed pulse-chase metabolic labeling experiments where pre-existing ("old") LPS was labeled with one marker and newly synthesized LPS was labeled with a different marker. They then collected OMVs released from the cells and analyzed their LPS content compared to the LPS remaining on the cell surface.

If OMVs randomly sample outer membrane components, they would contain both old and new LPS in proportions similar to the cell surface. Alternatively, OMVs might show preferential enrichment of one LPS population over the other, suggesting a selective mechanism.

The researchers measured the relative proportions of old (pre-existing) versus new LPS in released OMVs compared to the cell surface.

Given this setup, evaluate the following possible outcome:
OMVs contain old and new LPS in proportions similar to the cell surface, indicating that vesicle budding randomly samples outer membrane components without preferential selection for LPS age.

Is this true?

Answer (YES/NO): NO